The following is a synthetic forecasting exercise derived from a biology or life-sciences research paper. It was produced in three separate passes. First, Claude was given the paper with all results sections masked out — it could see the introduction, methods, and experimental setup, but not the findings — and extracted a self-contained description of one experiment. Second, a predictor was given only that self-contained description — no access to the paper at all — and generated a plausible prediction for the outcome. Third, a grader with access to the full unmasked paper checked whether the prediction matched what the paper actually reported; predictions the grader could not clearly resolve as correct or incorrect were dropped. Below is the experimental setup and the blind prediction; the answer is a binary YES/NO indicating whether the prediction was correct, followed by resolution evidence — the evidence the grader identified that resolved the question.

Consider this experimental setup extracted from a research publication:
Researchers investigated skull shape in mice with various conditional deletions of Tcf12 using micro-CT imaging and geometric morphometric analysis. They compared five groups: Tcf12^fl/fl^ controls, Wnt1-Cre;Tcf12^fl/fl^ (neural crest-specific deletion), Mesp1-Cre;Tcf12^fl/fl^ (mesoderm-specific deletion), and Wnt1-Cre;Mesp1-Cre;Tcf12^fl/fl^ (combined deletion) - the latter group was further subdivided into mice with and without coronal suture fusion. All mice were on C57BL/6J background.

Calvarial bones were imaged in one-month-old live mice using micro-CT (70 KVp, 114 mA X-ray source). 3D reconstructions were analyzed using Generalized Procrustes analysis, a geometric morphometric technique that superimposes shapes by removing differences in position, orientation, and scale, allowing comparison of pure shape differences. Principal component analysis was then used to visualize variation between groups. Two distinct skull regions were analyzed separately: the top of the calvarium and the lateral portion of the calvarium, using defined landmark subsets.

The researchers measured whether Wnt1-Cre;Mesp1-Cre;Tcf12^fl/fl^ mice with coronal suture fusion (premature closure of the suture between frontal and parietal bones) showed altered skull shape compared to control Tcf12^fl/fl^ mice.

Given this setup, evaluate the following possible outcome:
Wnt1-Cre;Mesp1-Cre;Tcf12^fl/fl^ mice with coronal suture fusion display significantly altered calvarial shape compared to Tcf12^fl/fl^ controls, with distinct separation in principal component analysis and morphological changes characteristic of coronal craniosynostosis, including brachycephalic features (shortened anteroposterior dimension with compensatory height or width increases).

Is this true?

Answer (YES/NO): NO